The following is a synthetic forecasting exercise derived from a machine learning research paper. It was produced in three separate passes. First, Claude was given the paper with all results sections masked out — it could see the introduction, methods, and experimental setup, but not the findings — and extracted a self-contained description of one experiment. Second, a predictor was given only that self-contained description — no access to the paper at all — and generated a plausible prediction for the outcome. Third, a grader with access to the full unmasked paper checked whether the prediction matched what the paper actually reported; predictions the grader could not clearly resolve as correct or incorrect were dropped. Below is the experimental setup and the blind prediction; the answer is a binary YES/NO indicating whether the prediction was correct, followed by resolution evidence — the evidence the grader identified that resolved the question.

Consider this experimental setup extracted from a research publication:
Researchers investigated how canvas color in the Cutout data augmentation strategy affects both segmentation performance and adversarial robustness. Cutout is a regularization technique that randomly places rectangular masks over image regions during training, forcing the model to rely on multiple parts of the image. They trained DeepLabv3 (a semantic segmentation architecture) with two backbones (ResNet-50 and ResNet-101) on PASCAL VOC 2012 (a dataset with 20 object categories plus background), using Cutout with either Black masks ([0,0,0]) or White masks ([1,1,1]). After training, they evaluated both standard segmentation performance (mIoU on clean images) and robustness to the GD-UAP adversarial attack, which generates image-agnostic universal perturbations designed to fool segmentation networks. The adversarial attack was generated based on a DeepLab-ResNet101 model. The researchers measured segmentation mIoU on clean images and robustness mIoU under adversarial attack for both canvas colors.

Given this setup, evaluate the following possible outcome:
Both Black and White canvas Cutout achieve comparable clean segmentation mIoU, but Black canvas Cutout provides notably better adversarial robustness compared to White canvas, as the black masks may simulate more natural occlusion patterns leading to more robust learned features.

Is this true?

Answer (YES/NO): NO